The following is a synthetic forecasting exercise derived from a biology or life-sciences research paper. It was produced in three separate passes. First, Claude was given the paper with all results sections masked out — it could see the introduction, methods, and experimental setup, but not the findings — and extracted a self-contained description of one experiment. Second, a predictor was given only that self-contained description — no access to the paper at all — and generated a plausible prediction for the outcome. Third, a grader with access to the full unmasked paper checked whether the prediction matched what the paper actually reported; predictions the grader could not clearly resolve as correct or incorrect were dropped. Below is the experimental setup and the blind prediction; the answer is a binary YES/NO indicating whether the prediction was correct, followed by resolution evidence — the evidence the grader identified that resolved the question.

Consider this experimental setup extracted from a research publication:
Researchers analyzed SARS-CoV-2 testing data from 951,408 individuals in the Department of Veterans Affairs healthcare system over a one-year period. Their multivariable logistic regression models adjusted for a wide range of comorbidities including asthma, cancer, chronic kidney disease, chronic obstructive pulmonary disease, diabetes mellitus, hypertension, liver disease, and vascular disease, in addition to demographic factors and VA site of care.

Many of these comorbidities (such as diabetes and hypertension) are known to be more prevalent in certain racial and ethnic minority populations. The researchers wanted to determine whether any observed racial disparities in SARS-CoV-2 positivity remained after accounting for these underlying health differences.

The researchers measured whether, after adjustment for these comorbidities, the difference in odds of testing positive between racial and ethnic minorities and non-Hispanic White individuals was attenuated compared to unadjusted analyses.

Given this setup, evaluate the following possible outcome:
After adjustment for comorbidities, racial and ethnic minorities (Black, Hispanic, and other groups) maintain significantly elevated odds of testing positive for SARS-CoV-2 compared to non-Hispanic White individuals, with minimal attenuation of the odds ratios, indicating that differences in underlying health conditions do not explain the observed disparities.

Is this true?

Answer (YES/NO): YES